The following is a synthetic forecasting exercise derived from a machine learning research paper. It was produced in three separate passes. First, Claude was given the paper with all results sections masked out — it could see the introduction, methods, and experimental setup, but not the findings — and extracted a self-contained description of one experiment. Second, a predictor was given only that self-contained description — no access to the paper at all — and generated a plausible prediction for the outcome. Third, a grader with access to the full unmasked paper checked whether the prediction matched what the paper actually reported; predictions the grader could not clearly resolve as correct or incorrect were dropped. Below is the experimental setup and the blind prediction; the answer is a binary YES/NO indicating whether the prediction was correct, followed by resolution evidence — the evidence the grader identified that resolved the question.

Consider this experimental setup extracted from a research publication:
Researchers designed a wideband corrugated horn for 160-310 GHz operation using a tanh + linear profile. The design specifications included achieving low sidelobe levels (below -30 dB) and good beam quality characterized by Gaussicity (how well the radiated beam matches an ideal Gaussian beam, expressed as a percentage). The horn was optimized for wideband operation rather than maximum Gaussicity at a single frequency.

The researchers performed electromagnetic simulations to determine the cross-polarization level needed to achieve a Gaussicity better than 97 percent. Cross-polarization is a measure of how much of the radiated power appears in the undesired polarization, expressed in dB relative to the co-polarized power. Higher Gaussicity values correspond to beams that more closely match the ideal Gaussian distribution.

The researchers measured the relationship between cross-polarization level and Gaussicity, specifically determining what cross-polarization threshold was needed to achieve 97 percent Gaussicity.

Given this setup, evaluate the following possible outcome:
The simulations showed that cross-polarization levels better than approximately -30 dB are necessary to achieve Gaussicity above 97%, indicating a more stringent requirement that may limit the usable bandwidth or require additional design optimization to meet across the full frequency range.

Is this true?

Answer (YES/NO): NO